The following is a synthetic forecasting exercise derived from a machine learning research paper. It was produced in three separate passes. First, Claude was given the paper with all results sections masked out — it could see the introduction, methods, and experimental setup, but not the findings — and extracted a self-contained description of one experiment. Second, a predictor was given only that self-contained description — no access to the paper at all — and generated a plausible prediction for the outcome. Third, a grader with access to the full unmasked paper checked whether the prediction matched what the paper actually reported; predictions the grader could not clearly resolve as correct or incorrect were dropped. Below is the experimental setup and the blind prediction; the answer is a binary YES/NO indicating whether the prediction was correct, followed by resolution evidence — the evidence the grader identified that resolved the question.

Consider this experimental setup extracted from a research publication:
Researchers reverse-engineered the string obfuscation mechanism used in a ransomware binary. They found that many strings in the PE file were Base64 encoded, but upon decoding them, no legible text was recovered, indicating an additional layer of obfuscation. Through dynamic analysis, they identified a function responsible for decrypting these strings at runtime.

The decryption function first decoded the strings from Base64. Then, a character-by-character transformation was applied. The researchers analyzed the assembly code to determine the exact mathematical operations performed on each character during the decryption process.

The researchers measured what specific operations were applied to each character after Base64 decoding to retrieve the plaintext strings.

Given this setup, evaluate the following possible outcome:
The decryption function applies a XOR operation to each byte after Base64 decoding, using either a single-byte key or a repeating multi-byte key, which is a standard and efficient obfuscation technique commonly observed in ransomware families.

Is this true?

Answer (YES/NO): NO